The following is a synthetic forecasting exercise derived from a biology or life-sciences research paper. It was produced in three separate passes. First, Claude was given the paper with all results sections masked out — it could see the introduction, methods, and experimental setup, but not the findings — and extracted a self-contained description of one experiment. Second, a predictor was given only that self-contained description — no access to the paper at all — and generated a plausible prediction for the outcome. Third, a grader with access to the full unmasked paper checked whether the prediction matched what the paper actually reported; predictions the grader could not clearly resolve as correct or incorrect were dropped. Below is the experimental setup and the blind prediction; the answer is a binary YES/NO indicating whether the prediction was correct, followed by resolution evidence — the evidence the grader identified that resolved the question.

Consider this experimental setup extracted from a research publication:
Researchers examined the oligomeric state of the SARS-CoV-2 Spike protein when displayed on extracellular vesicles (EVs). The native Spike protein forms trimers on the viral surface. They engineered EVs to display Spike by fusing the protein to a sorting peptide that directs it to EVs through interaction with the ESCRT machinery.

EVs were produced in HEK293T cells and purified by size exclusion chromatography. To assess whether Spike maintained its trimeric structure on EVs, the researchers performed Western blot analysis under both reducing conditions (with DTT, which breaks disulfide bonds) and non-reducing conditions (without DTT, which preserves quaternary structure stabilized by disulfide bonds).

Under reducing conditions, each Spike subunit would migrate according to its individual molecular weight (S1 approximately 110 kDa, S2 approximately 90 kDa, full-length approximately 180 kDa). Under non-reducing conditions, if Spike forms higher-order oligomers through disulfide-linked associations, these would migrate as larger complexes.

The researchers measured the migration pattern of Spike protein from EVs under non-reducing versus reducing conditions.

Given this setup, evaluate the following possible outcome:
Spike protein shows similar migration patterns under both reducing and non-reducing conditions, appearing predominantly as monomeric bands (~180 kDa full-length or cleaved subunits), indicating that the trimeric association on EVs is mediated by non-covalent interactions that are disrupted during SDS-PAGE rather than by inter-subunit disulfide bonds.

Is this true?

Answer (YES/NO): NO